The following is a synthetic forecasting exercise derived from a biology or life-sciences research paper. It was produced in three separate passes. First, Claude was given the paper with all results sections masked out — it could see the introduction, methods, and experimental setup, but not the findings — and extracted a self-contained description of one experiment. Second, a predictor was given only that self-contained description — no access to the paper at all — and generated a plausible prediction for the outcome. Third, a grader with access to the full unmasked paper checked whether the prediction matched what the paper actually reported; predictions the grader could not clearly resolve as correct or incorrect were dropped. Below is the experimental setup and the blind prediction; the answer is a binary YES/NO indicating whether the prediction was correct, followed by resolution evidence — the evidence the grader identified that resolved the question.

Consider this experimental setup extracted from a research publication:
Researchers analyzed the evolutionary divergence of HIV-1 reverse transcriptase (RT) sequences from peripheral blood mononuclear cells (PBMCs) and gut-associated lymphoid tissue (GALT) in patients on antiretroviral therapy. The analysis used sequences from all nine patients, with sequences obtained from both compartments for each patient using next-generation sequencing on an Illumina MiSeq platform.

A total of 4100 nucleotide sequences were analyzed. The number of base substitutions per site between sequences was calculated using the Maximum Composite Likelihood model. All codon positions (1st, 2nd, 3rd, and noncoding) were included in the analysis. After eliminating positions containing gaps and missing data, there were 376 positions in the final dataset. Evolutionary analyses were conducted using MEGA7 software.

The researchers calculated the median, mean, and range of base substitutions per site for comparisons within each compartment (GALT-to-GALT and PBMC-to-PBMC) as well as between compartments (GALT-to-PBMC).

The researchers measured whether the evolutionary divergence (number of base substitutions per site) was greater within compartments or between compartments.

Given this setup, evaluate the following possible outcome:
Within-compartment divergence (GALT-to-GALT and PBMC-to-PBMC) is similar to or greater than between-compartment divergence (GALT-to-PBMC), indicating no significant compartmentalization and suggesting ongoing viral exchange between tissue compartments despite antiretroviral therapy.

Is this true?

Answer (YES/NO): YES